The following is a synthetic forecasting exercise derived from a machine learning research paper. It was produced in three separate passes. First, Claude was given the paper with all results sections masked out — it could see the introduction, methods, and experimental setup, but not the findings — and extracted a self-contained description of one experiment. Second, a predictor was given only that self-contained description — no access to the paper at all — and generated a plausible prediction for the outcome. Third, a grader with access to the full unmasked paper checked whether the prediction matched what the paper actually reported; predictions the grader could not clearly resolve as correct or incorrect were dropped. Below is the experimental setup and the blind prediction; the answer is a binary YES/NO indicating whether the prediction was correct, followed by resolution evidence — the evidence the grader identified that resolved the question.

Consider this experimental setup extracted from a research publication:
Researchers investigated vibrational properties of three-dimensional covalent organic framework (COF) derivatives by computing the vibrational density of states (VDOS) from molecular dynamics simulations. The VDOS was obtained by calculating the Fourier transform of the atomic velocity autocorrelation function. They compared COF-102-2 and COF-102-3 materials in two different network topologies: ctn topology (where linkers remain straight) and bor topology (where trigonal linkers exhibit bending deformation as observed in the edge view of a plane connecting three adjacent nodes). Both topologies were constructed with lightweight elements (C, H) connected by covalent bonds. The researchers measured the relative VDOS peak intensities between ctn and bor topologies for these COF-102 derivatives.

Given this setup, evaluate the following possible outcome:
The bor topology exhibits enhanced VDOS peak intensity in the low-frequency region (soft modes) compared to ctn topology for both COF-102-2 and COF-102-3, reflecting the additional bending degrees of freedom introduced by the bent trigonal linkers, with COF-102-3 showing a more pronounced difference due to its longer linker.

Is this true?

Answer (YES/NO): NO